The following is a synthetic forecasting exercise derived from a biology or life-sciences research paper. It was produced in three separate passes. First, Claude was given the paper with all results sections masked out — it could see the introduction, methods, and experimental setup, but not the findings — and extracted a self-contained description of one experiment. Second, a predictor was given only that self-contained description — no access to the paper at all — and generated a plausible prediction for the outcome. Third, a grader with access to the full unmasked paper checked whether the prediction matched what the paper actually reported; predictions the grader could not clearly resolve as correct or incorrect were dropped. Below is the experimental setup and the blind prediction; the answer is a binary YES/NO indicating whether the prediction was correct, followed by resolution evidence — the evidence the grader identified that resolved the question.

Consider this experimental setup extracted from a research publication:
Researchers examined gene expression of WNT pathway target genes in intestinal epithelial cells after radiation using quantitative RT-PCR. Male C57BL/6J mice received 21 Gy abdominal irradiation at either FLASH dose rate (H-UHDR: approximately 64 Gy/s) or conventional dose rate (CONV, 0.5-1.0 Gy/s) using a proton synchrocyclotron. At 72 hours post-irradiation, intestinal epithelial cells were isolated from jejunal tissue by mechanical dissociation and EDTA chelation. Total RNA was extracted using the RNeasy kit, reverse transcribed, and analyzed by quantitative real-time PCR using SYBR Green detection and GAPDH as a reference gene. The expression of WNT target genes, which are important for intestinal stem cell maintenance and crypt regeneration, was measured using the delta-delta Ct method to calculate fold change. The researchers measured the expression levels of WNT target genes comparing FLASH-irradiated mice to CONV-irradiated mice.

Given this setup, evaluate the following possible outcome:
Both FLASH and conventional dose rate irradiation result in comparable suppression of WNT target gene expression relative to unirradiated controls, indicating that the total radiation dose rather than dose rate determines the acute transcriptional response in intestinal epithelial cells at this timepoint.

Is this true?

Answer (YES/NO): NO